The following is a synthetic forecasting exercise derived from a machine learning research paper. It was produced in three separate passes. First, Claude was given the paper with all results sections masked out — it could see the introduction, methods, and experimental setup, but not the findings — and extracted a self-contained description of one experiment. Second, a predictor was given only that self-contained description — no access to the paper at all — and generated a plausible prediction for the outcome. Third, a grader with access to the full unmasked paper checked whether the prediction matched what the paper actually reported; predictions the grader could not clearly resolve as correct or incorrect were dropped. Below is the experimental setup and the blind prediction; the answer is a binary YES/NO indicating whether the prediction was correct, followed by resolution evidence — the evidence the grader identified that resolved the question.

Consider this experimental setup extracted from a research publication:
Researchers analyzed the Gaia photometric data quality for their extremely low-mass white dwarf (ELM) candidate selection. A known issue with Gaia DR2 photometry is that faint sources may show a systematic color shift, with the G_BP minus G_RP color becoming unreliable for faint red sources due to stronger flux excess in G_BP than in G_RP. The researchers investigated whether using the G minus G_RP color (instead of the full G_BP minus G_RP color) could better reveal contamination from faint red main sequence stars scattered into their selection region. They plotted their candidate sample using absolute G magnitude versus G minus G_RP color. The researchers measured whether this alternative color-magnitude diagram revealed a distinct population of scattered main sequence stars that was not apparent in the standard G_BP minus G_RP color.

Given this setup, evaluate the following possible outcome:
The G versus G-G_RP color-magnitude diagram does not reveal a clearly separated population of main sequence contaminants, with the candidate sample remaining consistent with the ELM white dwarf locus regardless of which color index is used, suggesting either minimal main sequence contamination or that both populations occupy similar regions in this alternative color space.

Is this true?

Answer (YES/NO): NO